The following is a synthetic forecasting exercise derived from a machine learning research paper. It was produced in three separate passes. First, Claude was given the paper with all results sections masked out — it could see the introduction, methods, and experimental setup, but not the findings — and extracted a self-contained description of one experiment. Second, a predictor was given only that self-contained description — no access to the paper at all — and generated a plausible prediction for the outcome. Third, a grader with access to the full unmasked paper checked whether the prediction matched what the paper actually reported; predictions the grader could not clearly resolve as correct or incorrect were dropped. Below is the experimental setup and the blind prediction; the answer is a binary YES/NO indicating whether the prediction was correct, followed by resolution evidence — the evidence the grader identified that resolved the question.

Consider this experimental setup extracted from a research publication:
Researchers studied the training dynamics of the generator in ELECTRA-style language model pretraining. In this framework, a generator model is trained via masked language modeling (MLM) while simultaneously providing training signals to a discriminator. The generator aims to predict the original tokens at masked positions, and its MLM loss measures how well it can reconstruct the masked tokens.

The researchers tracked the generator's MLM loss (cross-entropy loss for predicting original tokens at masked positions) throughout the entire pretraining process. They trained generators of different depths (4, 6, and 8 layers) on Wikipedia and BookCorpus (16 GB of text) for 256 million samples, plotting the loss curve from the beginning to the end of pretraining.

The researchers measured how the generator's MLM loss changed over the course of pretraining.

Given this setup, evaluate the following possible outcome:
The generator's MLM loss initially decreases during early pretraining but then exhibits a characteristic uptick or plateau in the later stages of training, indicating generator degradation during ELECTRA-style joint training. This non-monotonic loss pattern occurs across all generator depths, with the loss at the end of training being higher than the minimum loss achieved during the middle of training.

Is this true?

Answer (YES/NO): NO